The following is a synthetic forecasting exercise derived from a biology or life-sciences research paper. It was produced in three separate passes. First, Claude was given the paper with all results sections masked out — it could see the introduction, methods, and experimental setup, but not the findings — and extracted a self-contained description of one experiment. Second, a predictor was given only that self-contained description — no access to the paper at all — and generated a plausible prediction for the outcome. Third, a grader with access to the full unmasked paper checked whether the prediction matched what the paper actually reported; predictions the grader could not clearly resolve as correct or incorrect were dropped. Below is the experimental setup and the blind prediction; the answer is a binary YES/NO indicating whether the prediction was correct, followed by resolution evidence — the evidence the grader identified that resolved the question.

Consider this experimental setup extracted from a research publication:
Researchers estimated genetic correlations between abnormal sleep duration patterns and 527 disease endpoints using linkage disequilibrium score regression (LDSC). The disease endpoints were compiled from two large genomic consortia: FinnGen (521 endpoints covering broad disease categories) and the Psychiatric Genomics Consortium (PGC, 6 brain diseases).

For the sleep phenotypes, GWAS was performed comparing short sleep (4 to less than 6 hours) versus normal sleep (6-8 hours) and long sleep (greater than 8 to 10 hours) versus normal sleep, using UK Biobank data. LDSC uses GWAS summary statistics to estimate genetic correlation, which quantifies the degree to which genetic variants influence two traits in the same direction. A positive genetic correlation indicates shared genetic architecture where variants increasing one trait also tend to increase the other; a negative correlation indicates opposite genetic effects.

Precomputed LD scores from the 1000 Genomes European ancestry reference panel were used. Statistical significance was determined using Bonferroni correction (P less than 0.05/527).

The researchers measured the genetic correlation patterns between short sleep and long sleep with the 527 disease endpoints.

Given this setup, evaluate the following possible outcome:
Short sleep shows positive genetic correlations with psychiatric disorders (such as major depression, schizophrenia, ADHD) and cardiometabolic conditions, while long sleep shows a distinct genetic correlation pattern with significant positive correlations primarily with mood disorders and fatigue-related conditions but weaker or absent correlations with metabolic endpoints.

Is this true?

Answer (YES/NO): NO